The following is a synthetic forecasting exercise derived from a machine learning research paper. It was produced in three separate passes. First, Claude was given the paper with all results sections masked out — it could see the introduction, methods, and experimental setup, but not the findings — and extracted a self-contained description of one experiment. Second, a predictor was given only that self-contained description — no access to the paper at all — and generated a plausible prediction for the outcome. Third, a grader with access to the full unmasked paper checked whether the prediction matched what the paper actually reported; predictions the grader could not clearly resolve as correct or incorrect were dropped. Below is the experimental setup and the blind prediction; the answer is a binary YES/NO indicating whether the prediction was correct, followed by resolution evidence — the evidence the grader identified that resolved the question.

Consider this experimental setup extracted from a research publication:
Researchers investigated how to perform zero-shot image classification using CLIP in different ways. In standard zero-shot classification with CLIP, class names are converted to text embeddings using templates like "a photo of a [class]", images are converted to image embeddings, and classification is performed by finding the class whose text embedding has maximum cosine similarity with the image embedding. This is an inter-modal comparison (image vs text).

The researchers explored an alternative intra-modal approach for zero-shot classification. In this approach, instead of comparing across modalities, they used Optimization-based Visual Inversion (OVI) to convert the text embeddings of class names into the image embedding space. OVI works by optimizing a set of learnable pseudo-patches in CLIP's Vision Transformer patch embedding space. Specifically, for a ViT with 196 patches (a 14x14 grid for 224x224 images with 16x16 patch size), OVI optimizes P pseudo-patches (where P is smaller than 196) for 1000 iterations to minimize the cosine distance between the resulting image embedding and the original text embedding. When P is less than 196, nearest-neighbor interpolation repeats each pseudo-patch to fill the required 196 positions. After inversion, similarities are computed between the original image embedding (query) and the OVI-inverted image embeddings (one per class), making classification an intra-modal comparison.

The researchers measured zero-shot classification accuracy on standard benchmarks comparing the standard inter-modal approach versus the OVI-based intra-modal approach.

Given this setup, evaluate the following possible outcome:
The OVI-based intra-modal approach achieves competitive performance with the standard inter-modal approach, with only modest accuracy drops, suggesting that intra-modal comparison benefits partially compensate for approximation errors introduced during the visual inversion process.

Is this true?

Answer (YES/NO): NO